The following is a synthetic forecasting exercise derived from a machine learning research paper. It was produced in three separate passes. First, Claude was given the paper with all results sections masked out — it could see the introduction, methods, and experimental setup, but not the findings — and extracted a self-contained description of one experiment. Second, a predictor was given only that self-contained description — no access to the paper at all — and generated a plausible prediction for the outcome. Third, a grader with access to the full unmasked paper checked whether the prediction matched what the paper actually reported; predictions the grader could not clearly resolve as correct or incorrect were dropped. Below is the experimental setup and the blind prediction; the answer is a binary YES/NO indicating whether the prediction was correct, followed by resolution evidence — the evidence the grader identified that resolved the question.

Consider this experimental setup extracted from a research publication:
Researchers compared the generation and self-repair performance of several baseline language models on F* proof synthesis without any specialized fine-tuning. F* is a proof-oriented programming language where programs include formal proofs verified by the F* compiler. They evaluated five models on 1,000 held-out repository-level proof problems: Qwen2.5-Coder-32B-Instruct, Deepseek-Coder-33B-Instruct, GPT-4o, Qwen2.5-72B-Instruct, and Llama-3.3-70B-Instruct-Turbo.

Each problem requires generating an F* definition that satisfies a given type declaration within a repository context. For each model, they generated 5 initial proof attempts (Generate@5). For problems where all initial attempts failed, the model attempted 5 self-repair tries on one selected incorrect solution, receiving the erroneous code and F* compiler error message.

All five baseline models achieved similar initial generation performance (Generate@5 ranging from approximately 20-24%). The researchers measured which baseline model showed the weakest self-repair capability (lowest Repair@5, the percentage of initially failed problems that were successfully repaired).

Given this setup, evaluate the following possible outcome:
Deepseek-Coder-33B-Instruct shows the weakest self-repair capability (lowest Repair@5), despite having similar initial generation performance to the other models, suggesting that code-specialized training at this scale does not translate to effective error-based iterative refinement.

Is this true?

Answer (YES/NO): NO